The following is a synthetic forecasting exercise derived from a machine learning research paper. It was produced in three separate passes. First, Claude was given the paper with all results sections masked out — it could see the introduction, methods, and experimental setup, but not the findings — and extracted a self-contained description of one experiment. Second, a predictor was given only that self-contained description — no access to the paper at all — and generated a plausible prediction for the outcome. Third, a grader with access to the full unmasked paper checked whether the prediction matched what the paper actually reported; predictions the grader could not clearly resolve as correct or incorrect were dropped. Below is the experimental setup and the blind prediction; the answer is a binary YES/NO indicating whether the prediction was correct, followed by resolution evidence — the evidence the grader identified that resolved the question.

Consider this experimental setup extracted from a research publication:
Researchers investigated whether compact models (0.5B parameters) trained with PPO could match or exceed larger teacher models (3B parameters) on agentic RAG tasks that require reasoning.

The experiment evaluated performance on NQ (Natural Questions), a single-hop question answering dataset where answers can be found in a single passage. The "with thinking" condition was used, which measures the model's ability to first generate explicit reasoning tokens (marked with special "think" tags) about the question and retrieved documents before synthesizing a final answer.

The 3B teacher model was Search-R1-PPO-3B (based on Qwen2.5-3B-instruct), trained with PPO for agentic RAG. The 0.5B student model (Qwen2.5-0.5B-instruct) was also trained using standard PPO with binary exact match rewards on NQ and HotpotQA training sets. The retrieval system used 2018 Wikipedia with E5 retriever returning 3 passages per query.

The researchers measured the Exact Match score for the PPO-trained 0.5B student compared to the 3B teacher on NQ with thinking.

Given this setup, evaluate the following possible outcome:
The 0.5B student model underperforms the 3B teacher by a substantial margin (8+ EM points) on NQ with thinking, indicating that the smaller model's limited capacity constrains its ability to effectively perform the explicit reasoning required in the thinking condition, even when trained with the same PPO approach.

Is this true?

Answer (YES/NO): NO